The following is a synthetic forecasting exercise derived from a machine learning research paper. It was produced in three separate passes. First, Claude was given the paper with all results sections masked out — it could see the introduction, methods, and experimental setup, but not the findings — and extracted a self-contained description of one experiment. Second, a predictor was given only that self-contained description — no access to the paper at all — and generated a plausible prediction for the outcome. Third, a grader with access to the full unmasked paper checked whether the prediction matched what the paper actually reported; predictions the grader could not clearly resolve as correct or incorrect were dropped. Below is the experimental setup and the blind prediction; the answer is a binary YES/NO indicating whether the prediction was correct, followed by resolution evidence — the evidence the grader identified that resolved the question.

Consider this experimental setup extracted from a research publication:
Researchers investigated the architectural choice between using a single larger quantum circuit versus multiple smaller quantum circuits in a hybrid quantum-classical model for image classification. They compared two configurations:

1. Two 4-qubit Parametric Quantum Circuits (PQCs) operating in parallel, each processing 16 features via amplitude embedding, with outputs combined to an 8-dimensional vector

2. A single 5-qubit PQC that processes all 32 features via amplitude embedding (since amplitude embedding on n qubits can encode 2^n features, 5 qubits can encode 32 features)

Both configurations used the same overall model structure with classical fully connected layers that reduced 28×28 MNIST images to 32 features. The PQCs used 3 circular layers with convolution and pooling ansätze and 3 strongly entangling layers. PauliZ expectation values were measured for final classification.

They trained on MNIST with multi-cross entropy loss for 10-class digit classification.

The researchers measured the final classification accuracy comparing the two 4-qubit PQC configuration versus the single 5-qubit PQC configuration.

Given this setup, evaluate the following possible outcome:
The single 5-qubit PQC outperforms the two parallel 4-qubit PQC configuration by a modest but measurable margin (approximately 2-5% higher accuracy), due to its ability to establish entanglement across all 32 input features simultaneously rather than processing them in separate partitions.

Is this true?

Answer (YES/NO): NO